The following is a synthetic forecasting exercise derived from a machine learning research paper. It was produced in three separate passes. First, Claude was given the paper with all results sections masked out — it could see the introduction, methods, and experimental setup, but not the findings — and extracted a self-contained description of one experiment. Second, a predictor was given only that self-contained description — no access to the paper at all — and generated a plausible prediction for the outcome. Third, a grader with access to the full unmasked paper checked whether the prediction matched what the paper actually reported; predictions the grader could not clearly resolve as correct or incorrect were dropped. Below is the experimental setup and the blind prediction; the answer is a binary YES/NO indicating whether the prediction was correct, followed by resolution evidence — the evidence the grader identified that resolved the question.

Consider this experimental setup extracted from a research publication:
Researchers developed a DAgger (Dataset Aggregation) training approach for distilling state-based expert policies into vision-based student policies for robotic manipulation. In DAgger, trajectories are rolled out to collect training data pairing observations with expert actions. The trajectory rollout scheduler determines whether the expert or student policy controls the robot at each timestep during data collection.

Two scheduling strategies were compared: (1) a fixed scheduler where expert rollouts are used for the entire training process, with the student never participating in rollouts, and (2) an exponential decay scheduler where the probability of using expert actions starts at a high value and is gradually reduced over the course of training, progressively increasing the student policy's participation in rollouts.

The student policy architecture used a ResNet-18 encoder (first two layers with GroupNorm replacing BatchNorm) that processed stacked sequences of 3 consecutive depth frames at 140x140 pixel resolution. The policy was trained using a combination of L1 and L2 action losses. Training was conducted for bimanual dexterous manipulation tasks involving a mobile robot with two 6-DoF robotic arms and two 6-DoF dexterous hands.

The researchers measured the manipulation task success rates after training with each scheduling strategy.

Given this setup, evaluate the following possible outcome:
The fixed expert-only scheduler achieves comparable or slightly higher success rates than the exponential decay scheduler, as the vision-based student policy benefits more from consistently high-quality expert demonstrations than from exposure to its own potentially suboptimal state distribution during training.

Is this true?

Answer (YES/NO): NO